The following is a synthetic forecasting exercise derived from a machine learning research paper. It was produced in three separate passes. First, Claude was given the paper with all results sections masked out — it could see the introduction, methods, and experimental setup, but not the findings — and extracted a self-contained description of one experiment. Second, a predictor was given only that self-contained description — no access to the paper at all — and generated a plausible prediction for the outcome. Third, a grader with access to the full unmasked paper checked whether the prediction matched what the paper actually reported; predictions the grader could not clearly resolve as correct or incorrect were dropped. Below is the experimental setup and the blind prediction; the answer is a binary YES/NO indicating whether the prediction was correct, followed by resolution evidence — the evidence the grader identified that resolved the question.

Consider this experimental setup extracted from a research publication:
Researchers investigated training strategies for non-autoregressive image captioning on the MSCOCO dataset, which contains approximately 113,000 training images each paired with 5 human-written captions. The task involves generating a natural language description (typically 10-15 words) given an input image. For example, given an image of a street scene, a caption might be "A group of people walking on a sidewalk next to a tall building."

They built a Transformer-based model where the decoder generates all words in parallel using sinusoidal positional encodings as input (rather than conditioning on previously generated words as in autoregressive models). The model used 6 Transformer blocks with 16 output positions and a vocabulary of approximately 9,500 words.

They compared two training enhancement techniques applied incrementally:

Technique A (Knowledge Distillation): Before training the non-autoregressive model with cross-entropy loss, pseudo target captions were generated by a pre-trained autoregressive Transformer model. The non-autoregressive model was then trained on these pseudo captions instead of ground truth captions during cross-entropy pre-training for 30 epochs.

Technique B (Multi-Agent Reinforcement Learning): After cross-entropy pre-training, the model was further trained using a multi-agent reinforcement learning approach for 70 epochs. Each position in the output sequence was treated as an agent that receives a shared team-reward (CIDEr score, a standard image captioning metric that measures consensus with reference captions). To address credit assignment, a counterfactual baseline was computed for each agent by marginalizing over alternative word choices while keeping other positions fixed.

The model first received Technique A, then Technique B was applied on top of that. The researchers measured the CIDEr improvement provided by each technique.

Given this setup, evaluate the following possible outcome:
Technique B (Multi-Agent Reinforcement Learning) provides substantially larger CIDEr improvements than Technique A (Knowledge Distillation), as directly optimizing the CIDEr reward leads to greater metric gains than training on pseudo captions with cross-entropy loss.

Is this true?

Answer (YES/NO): NO